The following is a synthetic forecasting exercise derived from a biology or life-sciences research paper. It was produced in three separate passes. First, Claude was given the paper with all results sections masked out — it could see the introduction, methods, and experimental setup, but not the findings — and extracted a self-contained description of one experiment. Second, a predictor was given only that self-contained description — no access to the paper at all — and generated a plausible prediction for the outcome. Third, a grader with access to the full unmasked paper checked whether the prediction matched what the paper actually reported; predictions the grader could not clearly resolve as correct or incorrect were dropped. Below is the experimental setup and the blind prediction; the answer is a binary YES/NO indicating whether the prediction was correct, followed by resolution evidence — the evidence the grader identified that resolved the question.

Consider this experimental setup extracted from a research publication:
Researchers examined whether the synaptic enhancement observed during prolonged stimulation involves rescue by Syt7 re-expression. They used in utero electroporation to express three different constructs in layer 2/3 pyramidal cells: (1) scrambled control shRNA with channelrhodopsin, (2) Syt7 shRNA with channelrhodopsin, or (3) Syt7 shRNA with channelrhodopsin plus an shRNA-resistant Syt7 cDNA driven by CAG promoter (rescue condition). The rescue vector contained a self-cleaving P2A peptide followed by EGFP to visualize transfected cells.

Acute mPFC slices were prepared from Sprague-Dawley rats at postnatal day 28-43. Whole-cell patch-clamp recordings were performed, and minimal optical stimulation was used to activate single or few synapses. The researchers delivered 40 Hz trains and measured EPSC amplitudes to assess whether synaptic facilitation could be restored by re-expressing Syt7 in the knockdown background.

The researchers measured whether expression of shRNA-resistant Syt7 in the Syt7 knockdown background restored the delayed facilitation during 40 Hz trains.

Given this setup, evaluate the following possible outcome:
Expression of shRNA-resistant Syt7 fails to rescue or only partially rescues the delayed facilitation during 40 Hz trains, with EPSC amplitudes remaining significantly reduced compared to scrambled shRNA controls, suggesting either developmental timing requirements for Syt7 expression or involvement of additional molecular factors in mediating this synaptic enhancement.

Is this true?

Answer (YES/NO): NO